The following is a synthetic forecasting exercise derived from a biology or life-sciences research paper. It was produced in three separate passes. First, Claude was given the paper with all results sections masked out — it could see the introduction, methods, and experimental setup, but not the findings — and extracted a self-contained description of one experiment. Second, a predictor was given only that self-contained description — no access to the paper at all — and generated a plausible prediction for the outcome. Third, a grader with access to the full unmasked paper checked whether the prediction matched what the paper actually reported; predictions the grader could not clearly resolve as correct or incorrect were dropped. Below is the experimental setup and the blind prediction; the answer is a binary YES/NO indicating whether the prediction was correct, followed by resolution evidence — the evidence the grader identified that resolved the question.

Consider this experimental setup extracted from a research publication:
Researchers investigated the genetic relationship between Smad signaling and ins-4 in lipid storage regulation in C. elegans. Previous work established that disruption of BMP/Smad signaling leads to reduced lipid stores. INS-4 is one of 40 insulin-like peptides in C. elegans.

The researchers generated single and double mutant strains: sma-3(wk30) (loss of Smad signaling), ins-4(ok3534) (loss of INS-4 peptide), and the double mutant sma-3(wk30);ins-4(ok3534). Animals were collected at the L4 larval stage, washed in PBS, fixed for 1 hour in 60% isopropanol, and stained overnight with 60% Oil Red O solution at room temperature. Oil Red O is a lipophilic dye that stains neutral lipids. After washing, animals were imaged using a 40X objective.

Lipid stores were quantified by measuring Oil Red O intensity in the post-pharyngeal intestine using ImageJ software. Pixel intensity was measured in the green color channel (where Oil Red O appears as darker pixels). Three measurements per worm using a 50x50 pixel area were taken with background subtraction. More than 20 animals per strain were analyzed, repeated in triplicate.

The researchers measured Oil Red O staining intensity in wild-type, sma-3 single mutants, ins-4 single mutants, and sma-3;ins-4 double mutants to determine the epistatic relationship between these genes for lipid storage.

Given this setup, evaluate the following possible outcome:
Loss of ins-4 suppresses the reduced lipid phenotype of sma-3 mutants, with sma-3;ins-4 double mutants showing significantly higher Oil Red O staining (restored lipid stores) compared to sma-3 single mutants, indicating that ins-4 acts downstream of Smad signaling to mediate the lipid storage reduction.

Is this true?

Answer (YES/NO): YES